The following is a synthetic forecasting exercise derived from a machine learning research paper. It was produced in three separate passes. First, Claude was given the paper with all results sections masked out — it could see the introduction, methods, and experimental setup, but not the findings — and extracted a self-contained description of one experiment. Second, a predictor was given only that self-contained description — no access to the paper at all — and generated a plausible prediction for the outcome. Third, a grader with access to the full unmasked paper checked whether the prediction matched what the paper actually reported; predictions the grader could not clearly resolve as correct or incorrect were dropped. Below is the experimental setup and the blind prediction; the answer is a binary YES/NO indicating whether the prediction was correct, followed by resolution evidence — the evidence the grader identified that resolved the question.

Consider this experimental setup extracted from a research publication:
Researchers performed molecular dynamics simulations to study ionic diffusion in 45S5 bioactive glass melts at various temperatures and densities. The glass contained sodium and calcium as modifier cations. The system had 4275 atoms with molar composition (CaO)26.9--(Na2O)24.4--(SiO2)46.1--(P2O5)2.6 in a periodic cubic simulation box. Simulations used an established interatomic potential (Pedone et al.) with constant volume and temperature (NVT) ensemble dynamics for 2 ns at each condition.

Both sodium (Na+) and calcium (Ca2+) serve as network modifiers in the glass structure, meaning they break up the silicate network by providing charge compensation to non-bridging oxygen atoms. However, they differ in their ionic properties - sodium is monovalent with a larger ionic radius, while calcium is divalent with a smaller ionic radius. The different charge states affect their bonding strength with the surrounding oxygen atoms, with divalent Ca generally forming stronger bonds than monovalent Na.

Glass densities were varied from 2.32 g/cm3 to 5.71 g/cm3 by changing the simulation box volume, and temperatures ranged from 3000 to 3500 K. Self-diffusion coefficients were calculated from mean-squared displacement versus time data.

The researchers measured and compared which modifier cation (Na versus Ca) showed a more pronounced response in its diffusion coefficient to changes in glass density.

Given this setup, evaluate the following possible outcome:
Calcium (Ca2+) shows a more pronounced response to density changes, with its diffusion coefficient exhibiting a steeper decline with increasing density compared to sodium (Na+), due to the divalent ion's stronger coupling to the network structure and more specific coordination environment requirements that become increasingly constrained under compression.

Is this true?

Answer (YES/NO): YES